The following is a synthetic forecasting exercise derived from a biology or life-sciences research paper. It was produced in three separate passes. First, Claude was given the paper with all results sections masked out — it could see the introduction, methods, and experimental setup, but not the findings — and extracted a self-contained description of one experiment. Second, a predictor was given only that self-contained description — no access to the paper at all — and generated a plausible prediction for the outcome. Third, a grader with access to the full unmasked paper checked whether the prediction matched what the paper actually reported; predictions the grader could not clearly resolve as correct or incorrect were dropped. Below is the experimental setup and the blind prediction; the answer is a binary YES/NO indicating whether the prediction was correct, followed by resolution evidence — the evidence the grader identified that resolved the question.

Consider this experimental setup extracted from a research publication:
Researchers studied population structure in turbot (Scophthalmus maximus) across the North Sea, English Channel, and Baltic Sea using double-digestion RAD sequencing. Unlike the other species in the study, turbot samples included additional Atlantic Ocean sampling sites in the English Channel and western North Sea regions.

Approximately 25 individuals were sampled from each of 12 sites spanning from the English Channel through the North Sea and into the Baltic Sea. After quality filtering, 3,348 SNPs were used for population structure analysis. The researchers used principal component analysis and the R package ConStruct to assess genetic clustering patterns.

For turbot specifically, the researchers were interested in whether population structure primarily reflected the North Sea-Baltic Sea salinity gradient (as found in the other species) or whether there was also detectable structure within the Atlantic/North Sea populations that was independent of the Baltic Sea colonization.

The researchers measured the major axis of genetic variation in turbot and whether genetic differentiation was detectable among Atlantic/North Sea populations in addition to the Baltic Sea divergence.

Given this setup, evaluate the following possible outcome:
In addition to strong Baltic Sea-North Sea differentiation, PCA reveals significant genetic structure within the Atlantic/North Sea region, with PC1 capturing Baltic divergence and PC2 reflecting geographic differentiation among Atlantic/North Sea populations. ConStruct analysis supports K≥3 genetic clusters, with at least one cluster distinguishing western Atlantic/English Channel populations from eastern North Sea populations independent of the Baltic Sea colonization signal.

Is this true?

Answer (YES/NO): NO